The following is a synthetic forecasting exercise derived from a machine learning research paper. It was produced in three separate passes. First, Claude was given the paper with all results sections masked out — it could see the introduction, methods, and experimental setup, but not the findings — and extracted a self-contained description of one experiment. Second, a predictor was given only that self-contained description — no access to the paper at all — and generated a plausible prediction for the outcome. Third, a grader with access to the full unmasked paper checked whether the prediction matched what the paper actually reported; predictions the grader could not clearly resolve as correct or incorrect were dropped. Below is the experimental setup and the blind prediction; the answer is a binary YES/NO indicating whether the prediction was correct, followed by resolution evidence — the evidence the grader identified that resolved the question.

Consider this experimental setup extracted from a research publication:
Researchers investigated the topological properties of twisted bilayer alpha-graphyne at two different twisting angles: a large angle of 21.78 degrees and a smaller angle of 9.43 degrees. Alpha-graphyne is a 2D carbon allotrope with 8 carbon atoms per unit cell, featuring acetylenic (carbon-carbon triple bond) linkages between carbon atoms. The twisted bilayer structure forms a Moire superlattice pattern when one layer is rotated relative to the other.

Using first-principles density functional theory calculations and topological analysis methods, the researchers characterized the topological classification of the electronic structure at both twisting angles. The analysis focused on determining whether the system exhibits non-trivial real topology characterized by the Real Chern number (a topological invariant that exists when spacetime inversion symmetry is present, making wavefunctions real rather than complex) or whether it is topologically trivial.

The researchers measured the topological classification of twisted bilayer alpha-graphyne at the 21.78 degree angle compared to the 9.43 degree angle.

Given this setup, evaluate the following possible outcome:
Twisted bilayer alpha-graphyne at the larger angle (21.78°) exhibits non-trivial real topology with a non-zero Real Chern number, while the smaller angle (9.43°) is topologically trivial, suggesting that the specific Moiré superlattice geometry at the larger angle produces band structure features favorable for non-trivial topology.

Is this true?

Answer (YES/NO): YES